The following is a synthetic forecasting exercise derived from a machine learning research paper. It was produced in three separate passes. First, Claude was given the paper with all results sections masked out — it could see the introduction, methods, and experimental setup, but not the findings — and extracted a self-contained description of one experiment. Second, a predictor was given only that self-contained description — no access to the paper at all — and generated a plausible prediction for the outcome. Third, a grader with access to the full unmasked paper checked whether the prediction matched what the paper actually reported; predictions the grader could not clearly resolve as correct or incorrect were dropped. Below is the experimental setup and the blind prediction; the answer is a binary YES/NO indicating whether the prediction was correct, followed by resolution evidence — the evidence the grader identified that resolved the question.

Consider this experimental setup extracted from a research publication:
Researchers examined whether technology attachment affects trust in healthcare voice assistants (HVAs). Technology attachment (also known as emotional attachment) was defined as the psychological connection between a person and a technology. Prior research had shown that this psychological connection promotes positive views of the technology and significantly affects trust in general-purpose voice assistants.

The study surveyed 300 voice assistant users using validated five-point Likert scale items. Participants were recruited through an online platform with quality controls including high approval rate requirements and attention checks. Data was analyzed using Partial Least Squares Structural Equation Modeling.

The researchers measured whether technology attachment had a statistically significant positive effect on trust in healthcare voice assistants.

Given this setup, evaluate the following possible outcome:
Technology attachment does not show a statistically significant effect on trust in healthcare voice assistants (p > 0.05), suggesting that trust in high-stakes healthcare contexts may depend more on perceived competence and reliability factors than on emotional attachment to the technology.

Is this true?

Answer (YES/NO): YES